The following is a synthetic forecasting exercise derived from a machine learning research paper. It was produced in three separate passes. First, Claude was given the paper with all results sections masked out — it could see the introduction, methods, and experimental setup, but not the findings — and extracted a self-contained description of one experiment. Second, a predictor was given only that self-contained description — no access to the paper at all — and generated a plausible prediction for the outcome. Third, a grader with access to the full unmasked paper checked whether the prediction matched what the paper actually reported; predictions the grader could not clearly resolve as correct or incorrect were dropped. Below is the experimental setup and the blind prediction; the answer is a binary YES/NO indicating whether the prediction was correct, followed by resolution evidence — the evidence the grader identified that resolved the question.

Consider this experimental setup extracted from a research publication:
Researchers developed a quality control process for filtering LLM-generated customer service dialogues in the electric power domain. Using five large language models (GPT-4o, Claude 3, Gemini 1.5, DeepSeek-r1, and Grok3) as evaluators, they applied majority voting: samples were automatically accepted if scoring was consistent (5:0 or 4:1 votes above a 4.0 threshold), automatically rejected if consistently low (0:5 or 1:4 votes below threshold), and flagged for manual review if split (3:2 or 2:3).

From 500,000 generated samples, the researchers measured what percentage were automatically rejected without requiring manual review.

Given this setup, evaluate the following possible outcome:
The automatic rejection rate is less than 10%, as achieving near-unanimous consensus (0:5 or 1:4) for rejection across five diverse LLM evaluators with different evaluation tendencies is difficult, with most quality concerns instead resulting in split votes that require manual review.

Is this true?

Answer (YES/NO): NO